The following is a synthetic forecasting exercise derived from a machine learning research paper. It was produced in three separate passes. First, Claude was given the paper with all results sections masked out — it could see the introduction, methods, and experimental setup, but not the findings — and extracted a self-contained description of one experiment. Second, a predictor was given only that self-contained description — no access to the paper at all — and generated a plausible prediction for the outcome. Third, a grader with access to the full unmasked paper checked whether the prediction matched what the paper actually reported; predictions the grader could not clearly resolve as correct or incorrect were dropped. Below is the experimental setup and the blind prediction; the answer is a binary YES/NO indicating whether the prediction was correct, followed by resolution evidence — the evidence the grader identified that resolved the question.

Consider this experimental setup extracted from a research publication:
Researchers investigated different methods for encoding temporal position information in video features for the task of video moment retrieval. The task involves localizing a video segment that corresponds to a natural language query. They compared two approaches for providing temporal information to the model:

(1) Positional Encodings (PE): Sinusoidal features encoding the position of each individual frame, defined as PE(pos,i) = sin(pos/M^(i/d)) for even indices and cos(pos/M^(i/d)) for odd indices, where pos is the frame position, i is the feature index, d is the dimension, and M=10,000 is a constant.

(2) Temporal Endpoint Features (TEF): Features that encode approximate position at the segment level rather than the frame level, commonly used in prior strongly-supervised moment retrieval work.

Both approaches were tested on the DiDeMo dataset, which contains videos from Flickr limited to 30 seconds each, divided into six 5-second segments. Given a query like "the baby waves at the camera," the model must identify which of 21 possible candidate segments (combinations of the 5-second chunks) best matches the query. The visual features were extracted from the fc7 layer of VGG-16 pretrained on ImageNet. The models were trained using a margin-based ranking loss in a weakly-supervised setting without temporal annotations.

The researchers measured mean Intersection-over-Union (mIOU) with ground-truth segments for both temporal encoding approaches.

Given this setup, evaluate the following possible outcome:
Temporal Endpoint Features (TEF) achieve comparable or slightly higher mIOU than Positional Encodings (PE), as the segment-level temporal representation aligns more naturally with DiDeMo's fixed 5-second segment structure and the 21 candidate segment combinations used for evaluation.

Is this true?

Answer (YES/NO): NO